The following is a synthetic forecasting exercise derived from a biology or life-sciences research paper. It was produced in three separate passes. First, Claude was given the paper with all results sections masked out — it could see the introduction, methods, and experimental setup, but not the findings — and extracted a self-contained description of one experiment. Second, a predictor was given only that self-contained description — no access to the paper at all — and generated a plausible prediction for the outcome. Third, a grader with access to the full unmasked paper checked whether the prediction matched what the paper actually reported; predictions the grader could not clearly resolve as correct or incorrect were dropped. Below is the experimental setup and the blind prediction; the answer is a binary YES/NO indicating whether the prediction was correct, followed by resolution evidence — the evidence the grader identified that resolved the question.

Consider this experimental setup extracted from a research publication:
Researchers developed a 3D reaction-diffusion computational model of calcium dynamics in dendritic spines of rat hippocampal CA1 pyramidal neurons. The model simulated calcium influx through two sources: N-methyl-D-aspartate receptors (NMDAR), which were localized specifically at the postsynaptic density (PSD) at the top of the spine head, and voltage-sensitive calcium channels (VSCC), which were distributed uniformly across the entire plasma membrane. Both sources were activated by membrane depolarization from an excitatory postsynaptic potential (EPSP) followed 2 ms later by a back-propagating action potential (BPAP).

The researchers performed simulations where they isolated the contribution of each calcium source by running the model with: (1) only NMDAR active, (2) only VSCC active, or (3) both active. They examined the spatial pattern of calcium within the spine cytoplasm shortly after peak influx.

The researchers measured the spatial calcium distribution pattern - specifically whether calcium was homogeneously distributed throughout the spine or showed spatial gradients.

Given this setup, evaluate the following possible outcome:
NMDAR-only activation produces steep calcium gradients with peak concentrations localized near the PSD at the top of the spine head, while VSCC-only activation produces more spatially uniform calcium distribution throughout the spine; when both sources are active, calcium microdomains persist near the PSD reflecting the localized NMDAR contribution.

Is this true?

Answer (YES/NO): YES